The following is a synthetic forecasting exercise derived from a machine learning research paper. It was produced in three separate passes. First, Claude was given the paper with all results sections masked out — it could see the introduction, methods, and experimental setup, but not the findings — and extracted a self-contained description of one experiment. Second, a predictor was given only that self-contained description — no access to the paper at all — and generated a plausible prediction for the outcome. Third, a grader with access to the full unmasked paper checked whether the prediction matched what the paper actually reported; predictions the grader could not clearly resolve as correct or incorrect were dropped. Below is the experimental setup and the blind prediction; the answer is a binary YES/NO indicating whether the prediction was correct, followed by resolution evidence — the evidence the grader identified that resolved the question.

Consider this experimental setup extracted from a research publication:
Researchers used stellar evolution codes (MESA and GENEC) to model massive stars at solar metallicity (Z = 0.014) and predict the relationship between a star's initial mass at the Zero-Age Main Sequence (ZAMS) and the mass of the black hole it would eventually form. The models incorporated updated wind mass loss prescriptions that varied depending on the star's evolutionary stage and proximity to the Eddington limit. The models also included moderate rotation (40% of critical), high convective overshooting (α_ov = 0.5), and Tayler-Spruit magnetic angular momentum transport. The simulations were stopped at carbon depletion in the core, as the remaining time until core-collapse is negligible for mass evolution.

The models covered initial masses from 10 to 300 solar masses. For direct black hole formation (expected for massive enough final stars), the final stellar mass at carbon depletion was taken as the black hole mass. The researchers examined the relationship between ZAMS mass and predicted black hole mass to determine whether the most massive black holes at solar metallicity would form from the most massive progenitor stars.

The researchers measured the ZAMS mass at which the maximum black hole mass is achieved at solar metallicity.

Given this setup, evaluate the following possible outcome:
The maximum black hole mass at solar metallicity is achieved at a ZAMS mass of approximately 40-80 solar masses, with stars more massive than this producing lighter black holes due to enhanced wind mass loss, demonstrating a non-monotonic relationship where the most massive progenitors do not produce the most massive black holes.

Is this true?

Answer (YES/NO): YES